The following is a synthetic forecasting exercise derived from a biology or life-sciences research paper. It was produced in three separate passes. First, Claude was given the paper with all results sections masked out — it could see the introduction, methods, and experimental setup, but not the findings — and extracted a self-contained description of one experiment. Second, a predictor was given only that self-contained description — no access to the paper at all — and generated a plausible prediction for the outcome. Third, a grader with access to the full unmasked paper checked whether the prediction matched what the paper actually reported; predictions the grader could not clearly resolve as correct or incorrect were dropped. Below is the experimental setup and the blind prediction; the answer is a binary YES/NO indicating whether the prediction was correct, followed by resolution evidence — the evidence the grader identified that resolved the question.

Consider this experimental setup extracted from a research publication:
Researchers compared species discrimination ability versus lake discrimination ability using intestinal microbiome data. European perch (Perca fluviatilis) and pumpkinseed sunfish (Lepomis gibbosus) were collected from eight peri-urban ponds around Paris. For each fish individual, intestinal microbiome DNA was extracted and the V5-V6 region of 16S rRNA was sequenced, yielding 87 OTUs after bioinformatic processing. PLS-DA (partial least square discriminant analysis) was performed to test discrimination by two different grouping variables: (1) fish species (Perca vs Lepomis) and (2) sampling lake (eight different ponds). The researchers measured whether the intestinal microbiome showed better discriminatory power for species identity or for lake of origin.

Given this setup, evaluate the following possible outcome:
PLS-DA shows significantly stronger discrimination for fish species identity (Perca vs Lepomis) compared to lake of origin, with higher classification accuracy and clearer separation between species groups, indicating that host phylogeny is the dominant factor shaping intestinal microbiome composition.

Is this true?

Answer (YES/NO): YES